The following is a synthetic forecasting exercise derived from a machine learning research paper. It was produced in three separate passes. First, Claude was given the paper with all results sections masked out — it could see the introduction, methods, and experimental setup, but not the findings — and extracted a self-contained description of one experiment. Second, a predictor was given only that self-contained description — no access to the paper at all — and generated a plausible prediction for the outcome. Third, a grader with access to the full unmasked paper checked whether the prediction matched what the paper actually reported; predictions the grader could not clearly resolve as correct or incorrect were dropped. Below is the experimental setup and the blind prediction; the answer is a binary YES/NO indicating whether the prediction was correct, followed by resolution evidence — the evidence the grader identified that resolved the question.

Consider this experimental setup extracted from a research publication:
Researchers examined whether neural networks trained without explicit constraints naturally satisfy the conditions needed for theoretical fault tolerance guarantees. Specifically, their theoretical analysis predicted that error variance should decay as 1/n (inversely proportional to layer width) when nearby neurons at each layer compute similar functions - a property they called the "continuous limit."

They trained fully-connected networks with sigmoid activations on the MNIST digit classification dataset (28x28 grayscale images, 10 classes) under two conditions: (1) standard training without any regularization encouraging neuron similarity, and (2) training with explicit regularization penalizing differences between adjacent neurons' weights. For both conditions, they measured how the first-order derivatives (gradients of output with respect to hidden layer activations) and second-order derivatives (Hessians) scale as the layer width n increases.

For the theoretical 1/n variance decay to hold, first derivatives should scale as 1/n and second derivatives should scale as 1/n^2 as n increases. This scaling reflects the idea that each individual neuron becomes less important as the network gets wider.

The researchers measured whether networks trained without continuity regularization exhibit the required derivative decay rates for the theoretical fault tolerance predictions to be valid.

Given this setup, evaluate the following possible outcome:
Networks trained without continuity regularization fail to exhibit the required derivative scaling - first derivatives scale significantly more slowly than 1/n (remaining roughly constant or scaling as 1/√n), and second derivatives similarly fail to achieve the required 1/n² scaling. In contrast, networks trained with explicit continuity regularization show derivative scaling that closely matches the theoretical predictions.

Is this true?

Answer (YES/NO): NO